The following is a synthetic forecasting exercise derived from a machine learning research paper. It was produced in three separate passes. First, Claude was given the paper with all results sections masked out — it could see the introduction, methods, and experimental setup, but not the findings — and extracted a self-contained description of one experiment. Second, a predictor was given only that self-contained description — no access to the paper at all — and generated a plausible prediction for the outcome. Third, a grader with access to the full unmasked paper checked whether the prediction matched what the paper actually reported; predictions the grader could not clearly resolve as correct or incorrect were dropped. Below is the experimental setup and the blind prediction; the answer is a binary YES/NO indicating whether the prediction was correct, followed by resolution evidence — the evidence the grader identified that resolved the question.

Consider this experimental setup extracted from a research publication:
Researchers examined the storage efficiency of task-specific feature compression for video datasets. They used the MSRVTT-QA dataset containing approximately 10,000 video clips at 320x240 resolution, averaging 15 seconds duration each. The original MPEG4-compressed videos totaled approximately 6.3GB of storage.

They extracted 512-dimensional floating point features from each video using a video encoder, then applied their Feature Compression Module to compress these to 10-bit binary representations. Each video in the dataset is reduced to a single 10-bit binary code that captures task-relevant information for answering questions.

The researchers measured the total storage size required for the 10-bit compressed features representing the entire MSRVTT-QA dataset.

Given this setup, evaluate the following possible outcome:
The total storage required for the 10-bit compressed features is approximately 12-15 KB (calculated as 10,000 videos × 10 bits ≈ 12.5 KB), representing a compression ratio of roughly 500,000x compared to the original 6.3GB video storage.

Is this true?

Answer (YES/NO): YES